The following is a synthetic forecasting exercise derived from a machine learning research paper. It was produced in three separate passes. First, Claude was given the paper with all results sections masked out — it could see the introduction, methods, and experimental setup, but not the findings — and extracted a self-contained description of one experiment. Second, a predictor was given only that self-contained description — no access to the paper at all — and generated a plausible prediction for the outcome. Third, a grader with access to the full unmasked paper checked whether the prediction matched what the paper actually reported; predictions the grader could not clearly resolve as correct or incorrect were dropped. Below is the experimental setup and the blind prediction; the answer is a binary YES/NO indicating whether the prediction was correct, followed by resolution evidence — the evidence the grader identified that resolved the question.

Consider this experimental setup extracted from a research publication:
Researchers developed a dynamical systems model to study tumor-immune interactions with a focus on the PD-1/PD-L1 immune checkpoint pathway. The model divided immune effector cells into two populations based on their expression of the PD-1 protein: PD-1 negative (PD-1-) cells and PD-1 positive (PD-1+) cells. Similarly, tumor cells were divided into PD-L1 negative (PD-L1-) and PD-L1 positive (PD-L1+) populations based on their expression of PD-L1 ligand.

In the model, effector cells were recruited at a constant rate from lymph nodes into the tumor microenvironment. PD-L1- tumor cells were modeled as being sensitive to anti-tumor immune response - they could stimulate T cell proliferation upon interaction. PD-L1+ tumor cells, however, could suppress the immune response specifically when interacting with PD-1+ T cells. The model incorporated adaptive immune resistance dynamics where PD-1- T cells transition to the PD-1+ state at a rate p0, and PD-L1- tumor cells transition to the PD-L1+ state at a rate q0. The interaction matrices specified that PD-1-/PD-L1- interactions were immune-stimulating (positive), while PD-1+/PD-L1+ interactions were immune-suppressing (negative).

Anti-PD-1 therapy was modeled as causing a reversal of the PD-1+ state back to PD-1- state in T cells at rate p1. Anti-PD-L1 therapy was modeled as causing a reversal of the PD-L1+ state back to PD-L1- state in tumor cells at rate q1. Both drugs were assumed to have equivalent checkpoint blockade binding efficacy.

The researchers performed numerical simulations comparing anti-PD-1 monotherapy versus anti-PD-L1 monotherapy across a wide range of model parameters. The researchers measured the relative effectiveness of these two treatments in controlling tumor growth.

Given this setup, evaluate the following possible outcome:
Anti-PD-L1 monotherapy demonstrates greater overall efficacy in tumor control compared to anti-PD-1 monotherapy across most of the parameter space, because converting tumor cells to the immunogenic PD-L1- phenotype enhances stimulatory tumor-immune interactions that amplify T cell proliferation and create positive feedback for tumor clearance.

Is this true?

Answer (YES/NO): YES